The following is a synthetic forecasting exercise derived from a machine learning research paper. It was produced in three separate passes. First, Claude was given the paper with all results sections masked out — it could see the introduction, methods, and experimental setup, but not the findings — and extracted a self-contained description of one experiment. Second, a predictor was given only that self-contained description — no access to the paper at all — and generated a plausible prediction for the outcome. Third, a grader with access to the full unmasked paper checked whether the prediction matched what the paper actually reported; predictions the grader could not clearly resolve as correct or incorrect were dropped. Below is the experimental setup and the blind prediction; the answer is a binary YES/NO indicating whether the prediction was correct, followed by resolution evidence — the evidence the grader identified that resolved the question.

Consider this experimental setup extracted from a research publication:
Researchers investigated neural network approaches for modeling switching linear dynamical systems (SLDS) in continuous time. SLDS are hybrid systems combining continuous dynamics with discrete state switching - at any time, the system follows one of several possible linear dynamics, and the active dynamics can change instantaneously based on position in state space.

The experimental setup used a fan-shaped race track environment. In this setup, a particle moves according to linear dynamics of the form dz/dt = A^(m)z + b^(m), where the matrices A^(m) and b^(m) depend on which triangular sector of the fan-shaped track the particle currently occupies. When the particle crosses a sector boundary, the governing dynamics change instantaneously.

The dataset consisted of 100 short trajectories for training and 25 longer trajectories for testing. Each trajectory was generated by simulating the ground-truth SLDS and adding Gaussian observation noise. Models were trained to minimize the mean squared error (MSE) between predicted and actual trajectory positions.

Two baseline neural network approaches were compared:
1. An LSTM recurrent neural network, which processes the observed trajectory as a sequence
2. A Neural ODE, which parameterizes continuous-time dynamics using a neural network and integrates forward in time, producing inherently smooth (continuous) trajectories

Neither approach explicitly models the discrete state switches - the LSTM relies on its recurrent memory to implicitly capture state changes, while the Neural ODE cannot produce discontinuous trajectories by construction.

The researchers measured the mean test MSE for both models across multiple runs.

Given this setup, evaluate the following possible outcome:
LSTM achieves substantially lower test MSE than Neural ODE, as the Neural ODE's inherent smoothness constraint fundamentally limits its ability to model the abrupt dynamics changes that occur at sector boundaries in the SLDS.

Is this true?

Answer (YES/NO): NO